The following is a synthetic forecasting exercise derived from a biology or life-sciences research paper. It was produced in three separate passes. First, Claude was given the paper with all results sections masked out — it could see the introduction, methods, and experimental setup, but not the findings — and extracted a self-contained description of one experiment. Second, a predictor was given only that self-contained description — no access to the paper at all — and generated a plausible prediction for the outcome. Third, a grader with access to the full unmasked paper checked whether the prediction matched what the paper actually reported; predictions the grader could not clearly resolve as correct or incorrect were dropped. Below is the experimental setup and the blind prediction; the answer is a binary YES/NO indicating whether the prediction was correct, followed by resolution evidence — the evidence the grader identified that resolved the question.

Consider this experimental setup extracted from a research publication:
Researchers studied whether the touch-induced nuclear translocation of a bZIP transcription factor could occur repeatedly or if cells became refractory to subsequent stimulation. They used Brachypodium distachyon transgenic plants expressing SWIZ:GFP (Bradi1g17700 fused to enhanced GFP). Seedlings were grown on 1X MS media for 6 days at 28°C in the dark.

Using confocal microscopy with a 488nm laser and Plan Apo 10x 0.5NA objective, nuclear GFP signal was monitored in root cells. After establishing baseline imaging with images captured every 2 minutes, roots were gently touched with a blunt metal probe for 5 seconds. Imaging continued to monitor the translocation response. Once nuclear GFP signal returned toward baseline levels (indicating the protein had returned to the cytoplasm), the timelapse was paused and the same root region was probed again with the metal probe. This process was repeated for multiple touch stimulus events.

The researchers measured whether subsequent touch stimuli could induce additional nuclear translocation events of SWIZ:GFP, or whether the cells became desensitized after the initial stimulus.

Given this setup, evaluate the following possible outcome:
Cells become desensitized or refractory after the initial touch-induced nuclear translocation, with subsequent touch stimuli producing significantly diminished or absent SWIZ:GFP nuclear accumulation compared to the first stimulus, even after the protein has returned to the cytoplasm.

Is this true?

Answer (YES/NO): NO